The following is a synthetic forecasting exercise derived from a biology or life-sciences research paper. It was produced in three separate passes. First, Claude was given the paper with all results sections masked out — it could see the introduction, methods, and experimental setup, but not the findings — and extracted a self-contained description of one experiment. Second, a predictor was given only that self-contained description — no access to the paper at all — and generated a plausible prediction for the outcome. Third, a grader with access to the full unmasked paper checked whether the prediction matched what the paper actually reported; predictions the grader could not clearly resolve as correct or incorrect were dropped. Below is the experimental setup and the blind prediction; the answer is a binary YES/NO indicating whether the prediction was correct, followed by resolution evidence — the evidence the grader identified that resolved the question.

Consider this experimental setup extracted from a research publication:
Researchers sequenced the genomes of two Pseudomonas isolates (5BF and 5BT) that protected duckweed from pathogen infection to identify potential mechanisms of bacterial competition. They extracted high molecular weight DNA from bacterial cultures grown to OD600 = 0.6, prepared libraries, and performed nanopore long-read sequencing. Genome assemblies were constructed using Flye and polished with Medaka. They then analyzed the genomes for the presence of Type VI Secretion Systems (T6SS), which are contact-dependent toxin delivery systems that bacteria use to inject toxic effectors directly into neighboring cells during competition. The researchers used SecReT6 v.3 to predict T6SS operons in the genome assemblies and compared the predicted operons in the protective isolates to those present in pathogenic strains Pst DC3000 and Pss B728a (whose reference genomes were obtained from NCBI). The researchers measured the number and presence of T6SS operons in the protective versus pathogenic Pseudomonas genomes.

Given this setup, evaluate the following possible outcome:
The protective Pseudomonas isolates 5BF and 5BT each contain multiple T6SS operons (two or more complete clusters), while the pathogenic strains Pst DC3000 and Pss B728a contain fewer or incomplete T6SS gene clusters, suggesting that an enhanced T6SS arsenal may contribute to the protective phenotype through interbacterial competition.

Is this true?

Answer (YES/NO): NO